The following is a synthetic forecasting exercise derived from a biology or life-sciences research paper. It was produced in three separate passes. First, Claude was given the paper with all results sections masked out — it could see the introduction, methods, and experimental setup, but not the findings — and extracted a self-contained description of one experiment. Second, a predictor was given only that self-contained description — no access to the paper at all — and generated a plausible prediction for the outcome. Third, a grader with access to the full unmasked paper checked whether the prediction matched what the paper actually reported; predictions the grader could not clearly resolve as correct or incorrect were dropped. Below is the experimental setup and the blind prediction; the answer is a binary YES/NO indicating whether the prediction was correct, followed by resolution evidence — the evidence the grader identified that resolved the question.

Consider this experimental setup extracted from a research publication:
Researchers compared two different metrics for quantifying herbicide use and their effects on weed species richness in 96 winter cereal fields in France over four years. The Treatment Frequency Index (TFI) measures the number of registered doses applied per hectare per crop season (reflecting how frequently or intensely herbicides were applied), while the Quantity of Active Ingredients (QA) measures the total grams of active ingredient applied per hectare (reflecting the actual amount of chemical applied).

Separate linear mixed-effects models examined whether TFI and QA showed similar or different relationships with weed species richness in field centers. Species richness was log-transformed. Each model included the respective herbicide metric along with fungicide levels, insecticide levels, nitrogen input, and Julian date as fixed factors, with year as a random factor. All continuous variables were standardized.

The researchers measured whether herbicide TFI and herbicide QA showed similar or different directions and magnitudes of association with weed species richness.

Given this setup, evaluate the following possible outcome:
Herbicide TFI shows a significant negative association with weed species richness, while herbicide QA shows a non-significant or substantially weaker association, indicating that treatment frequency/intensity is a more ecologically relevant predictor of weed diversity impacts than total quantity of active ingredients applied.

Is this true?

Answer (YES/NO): NO